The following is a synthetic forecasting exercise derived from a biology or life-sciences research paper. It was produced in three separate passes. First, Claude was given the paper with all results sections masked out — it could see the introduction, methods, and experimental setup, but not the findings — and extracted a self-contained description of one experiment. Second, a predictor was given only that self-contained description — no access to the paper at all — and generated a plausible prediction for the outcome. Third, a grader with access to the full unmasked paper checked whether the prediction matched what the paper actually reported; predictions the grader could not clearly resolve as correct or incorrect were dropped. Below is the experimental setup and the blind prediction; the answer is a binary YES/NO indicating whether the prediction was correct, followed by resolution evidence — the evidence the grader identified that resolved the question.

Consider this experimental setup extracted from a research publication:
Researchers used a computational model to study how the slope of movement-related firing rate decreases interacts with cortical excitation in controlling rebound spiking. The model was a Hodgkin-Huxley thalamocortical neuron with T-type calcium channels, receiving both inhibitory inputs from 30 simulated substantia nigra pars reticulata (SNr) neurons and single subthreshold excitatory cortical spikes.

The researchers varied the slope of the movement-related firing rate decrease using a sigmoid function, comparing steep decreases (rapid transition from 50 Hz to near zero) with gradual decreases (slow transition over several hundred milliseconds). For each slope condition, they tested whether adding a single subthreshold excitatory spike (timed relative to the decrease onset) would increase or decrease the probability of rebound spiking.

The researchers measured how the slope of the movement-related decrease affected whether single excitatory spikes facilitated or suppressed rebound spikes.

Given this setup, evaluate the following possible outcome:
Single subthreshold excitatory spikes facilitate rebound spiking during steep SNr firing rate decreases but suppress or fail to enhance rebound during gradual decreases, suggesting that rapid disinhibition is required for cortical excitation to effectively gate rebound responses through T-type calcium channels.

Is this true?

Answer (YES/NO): NO